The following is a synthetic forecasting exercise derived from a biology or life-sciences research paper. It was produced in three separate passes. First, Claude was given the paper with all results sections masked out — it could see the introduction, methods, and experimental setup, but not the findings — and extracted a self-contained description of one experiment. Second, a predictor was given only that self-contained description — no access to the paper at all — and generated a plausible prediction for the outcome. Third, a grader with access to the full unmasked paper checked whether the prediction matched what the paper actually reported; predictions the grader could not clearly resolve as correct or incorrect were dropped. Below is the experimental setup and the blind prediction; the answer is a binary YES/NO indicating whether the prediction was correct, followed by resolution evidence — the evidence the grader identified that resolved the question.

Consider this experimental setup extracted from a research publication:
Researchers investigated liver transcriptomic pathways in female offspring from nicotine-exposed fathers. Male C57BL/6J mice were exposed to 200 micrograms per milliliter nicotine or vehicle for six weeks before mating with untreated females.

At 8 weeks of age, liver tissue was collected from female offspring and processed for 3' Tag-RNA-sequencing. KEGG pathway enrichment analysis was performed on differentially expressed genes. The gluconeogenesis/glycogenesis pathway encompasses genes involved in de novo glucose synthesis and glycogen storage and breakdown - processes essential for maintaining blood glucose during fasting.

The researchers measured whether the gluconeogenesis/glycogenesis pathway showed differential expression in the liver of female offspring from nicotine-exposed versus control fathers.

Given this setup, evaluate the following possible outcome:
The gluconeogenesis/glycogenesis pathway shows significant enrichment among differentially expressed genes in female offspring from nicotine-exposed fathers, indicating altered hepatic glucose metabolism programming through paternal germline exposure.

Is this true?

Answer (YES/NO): NO